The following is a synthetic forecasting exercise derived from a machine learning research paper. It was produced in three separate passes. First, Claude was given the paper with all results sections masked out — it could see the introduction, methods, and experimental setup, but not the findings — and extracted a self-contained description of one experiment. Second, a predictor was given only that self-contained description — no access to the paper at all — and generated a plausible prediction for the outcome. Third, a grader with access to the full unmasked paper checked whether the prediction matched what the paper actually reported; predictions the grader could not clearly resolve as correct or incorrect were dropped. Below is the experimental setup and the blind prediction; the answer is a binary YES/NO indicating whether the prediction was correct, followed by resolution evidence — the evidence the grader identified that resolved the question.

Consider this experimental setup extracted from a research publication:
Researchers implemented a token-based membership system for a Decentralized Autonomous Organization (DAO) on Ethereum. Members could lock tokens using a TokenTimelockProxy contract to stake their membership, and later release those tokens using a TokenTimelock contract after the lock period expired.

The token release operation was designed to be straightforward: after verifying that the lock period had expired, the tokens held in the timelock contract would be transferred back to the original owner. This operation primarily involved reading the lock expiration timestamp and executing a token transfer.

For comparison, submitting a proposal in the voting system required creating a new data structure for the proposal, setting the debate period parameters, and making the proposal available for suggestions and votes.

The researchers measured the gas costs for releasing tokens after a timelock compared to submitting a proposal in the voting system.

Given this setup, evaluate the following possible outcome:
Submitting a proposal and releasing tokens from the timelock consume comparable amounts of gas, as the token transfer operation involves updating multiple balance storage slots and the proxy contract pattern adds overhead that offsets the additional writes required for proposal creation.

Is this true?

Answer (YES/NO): NO